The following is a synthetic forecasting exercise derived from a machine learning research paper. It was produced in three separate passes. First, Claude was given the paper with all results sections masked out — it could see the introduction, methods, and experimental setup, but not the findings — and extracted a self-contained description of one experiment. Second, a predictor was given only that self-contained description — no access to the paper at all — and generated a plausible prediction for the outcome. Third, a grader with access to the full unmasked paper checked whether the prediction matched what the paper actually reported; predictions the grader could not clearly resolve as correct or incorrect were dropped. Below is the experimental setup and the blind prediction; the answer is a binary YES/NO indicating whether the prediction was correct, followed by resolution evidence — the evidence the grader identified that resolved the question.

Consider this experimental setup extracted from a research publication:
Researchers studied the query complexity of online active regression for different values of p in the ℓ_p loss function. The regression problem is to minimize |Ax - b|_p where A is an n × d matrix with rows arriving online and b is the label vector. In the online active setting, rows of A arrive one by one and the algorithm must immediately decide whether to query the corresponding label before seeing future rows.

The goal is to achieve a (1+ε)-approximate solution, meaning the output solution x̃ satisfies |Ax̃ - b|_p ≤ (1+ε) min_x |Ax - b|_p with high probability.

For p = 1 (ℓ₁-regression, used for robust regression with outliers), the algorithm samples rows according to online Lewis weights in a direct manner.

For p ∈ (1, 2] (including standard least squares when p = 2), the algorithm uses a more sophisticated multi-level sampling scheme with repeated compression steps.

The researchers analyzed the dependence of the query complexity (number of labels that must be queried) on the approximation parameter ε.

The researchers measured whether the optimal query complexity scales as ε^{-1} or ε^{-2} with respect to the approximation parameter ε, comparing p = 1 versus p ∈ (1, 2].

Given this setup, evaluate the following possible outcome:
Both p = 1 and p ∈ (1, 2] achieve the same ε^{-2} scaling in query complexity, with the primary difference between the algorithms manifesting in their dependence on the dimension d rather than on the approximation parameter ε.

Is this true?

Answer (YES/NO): NO